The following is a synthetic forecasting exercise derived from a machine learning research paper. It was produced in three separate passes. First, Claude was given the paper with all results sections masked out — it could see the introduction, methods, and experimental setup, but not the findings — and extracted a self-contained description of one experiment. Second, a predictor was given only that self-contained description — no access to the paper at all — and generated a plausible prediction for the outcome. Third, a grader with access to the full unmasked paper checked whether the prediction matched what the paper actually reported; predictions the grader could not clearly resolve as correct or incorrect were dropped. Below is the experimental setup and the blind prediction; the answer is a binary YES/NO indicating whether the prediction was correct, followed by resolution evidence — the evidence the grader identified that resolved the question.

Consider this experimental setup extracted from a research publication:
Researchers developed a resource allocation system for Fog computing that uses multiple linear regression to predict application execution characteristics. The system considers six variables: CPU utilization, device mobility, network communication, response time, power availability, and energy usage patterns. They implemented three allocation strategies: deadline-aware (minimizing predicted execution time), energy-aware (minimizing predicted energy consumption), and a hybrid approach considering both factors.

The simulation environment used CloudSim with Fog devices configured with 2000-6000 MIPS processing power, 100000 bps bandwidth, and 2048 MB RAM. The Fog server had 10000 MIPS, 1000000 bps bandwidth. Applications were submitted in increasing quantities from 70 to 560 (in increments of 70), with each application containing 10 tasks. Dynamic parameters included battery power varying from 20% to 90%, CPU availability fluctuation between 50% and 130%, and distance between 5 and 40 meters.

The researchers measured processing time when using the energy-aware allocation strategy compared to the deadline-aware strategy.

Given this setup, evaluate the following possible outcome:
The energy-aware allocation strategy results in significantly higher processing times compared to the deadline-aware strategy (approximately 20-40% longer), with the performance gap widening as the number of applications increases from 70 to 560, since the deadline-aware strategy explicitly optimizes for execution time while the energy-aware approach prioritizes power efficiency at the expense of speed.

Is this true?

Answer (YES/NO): NO